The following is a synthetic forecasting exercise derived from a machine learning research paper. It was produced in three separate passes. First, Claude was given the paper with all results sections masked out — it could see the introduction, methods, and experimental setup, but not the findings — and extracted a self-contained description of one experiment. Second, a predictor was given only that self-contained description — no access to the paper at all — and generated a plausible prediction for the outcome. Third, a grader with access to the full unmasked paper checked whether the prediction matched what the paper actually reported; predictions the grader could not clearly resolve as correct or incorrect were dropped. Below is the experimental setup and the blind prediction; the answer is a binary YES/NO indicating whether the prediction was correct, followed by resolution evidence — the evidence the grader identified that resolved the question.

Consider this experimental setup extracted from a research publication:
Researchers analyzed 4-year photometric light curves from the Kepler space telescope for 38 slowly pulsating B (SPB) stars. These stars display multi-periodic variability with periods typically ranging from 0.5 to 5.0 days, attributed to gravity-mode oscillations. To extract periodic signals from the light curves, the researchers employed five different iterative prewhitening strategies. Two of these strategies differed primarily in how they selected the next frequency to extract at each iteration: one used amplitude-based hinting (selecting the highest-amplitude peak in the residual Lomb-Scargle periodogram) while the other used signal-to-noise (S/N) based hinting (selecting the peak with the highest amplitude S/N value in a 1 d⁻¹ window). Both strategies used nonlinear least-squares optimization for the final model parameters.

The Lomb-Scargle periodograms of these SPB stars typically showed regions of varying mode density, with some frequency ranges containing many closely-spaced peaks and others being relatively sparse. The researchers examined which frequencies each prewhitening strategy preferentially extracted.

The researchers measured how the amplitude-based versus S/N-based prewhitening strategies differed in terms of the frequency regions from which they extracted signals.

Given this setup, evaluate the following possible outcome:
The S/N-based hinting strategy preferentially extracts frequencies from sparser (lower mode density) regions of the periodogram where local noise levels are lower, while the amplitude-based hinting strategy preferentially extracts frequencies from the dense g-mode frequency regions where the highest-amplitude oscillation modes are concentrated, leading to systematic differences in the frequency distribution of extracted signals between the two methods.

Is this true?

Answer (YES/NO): YES